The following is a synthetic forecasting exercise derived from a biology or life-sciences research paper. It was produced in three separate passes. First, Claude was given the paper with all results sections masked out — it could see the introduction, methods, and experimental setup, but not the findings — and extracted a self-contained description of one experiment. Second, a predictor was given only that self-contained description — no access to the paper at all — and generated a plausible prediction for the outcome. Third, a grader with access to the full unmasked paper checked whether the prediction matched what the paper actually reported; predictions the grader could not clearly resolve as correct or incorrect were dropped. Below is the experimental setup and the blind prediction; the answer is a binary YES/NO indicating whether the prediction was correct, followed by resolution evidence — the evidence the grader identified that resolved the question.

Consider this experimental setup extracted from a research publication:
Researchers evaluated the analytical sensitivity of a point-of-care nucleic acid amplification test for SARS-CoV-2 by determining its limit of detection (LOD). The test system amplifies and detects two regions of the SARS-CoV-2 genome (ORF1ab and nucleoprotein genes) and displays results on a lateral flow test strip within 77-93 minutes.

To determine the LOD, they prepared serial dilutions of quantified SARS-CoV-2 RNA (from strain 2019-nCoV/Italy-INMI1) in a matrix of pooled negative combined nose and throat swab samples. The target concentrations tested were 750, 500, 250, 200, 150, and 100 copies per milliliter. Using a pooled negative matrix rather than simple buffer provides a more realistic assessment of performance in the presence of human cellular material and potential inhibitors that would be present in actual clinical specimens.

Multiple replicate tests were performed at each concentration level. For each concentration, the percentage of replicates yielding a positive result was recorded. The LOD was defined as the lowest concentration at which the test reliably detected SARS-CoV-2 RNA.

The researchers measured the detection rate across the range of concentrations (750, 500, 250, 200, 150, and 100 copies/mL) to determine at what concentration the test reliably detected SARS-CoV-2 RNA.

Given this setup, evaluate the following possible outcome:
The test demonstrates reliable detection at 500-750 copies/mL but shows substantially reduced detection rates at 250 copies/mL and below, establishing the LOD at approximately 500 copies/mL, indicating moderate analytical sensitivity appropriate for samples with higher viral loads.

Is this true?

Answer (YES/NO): NO